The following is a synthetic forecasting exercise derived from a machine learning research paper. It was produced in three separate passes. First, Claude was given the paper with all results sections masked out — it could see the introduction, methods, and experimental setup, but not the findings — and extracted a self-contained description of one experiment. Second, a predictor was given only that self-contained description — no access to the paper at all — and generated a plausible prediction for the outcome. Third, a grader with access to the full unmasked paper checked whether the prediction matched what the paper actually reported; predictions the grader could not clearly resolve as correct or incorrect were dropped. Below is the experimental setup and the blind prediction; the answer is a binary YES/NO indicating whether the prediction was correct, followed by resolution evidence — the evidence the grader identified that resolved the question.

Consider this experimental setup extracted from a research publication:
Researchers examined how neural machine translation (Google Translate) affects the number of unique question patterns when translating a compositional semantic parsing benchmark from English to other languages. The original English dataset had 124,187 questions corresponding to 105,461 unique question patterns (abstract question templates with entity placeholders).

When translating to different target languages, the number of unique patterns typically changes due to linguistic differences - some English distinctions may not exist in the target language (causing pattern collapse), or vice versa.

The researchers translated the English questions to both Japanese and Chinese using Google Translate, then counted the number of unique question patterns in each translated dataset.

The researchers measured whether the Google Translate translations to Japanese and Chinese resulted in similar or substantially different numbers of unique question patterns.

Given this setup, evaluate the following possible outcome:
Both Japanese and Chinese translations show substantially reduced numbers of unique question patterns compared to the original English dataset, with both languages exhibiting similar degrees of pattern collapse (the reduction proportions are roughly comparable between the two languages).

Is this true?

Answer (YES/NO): YES